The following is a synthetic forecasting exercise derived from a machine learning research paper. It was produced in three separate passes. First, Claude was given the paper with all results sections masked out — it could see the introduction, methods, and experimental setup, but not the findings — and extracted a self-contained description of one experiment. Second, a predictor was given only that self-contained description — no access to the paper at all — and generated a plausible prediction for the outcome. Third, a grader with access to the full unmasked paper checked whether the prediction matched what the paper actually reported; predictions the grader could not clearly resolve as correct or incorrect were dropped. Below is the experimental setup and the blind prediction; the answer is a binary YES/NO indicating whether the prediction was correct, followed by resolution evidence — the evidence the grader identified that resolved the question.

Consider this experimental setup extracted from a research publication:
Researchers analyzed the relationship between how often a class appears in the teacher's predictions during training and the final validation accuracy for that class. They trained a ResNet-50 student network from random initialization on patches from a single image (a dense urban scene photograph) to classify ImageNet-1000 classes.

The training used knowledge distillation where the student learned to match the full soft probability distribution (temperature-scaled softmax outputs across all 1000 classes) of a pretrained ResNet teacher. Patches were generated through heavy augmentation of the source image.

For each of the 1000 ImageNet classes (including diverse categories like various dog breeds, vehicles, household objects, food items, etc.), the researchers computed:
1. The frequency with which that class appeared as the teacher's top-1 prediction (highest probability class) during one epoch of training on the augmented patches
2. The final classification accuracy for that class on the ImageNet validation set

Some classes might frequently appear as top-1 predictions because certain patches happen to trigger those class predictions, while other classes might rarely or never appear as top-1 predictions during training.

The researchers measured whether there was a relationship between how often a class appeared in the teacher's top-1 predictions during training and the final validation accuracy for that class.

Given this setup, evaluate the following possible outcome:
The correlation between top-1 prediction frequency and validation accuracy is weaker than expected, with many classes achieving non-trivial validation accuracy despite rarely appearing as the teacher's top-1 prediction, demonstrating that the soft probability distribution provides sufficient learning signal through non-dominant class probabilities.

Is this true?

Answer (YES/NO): YES